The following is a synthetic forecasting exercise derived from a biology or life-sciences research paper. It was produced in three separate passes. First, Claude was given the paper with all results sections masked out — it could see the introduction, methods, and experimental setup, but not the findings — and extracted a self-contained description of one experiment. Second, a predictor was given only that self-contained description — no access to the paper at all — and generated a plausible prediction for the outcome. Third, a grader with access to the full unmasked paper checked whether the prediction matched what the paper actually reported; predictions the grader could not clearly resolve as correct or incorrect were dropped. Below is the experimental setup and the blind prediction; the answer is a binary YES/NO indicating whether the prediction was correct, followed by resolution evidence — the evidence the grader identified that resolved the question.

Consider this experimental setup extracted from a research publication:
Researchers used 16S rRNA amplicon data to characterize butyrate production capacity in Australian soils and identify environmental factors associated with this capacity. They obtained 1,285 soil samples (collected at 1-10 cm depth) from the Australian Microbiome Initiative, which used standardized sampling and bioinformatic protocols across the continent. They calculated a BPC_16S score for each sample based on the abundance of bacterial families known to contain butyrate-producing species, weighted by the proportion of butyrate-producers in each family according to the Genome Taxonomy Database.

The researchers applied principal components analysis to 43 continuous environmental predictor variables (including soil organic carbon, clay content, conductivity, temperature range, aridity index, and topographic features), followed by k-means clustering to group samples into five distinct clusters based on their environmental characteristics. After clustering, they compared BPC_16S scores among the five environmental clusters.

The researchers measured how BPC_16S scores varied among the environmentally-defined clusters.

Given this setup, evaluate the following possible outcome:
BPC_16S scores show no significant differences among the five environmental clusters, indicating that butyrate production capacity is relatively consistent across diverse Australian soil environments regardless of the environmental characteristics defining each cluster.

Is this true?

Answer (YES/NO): NO